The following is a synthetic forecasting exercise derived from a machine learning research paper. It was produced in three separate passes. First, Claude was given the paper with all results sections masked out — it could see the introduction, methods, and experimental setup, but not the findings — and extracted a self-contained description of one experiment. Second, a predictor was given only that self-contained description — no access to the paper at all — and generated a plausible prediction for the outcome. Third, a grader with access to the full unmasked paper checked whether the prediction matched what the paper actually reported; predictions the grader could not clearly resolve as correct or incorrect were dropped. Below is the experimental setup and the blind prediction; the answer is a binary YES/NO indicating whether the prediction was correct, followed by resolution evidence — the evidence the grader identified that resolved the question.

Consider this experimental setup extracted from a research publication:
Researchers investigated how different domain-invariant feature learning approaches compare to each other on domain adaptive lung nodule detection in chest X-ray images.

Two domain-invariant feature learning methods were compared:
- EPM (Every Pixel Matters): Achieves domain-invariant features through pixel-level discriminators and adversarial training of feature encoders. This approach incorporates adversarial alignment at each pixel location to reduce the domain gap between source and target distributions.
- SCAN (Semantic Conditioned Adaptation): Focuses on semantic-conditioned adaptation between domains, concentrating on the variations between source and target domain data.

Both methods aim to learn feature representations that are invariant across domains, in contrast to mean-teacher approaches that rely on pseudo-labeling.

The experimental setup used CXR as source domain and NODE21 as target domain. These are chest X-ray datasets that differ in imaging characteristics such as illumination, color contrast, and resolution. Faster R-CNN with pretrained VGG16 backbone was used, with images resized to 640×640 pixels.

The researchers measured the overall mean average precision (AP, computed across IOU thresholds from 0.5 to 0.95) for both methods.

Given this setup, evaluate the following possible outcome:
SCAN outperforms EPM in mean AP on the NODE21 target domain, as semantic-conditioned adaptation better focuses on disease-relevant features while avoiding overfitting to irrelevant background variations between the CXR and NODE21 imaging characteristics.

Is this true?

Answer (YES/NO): NO